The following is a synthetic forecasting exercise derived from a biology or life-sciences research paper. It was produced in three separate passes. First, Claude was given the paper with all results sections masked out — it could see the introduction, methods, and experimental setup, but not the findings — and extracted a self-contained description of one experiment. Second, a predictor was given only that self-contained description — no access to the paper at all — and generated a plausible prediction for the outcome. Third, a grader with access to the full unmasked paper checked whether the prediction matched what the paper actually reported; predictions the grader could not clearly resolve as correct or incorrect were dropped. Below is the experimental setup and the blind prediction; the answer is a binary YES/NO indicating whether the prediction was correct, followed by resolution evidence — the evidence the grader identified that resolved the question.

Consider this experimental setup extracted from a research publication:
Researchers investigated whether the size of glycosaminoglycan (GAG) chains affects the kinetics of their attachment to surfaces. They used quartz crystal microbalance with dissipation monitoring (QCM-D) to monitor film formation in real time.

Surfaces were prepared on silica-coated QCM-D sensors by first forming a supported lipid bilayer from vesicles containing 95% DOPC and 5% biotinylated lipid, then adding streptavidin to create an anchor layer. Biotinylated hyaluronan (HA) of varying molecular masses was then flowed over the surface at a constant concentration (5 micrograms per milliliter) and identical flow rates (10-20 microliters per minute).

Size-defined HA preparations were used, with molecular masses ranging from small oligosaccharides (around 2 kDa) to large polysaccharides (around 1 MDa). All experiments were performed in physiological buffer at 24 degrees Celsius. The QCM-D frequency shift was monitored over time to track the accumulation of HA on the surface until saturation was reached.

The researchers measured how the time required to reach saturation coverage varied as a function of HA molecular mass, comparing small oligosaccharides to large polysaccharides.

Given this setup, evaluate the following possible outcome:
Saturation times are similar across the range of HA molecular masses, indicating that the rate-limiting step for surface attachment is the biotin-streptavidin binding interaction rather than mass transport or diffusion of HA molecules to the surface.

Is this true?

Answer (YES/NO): NO